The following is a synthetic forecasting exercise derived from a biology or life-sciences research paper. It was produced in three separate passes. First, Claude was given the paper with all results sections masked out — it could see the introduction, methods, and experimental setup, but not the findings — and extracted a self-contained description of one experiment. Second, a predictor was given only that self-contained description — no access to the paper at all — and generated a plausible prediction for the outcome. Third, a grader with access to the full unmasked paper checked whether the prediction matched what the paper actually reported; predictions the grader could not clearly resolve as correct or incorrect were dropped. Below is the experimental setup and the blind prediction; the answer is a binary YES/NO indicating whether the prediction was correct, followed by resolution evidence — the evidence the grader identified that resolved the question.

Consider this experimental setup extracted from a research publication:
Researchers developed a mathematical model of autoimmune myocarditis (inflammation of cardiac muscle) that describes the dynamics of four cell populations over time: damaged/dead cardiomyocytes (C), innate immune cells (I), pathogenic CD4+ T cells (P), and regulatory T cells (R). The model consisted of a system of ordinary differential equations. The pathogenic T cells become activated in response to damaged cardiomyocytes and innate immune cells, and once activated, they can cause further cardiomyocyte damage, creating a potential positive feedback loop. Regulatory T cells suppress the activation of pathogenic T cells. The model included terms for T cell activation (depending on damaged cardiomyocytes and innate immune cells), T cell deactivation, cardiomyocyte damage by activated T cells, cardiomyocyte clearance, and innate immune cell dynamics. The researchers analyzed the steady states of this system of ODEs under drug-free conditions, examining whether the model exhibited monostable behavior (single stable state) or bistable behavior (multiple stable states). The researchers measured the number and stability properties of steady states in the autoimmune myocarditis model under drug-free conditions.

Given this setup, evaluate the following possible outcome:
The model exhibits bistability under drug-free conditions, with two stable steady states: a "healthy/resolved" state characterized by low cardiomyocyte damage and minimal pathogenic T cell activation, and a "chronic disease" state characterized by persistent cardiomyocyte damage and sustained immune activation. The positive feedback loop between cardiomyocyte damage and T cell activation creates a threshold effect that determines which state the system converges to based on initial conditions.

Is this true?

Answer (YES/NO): YES